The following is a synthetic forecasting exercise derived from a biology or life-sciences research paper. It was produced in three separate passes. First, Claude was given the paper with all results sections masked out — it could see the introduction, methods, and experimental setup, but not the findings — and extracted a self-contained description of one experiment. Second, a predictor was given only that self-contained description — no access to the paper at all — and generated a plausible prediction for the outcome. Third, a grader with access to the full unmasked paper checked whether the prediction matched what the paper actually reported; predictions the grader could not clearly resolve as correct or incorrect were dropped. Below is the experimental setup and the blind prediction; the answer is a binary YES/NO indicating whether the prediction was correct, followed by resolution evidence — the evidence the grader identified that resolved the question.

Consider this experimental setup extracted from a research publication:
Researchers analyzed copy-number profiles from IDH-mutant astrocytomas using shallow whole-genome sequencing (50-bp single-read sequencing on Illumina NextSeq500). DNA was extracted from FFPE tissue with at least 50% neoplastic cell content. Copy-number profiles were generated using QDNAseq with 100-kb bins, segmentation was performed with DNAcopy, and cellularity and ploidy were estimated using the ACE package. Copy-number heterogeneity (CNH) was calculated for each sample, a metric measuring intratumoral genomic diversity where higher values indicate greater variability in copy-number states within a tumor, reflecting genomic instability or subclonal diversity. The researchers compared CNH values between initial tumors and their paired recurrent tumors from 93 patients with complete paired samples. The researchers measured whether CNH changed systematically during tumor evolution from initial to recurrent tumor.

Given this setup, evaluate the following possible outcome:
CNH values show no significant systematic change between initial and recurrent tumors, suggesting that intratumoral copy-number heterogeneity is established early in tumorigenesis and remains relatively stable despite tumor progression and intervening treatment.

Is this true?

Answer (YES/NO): NO